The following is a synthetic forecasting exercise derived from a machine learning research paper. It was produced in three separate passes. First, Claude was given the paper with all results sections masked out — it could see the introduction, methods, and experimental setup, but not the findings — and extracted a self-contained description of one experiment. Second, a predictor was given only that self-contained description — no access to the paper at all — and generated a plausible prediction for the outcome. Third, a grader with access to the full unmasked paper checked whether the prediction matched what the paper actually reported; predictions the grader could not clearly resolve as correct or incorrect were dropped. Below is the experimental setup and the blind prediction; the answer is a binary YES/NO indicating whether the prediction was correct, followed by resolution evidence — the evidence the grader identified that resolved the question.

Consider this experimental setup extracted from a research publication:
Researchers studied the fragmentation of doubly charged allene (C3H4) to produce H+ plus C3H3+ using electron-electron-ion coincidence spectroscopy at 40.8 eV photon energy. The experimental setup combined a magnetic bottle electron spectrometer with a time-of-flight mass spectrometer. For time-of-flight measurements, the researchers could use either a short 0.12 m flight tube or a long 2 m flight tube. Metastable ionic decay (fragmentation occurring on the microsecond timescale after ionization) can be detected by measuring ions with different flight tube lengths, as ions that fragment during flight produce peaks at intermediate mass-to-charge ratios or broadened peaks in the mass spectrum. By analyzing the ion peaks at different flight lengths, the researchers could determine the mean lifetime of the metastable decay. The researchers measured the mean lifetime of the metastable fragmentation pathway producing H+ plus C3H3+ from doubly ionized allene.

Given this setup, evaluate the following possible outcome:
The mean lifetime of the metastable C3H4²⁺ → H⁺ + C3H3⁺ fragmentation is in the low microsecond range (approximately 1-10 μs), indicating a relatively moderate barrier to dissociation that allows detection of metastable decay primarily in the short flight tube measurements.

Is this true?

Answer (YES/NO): NO